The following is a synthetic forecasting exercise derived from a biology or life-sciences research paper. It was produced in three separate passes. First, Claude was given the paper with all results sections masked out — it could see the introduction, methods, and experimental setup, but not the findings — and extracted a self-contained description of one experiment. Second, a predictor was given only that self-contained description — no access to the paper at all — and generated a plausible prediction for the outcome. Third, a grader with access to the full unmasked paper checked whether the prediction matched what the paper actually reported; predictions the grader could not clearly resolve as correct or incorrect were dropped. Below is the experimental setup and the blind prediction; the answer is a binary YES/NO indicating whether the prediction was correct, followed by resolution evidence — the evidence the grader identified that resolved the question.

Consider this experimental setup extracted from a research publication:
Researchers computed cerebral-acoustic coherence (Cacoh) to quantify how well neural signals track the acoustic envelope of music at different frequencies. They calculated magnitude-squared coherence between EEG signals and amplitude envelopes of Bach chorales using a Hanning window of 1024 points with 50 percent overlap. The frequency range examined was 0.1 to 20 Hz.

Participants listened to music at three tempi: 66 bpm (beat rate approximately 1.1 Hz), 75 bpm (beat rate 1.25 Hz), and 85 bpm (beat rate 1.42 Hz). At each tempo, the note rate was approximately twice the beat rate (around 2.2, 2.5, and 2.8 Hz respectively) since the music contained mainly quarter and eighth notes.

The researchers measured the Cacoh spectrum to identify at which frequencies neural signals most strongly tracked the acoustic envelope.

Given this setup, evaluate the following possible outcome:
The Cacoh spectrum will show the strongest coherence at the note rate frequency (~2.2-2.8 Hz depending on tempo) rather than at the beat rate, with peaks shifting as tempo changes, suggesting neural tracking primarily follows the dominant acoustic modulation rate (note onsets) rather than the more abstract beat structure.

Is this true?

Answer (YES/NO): NO